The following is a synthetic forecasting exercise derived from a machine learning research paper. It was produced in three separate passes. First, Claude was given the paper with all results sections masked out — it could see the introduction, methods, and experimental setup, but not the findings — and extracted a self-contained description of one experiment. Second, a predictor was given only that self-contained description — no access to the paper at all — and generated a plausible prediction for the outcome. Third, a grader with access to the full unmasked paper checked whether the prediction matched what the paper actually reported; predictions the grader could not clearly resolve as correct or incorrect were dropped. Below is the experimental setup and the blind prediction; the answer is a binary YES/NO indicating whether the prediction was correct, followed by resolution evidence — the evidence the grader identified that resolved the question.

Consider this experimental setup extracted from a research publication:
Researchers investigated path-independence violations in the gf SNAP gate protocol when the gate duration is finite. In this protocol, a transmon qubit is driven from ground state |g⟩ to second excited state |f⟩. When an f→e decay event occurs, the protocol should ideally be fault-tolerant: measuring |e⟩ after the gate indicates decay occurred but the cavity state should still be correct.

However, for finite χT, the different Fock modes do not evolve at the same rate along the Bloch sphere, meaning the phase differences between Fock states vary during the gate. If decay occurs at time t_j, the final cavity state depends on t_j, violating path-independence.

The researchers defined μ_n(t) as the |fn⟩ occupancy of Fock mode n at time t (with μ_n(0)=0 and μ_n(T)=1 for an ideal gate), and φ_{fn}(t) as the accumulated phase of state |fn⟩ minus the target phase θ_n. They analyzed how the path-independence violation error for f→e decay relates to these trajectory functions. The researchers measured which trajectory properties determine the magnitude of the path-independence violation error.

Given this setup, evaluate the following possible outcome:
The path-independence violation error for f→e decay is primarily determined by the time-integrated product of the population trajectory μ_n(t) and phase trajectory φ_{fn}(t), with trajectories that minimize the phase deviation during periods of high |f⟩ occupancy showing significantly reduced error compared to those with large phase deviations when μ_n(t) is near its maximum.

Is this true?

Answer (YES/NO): NO